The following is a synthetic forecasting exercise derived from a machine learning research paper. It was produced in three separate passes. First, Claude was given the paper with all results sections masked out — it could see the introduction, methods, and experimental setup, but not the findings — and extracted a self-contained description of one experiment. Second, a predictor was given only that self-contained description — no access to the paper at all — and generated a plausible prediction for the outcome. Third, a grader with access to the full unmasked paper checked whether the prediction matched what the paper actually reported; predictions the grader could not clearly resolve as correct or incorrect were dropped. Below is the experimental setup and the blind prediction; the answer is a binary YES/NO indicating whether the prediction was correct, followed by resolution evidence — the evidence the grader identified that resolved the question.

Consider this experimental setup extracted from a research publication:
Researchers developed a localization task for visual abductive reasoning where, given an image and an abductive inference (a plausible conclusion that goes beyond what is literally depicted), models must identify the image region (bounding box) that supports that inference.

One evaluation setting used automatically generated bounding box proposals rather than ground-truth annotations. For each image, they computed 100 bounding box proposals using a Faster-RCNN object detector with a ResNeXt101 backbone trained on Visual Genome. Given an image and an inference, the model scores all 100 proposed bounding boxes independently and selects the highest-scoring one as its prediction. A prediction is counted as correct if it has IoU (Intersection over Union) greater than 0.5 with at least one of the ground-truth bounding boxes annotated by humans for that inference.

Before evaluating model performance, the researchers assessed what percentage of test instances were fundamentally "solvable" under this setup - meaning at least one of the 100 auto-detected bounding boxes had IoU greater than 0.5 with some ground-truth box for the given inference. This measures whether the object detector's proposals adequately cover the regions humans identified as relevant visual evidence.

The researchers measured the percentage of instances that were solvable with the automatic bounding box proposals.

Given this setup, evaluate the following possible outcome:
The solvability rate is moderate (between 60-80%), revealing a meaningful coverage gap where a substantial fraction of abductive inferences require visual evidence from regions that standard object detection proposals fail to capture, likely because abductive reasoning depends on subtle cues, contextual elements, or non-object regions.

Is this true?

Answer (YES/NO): NO